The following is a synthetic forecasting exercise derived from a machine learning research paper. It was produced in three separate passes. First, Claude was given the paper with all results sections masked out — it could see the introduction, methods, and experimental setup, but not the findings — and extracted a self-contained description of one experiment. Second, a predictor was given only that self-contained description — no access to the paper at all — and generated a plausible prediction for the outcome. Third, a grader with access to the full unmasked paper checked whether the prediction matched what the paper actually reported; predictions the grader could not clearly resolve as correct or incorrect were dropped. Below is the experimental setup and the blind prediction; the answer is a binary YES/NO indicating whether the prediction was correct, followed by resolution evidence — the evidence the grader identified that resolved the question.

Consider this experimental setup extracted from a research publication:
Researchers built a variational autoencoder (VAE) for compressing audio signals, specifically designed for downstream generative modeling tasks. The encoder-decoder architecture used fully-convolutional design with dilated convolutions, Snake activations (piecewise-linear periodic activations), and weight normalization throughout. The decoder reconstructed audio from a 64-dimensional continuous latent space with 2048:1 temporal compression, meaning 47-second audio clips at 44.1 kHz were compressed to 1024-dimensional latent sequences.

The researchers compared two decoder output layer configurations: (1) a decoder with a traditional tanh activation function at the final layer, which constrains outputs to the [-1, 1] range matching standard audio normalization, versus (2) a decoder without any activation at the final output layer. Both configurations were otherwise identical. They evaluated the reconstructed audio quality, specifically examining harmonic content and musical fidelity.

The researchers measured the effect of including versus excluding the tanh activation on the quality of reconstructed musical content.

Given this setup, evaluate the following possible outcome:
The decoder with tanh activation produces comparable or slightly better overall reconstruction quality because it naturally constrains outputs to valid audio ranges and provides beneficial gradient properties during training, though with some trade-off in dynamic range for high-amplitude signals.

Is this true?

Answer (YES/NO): NO